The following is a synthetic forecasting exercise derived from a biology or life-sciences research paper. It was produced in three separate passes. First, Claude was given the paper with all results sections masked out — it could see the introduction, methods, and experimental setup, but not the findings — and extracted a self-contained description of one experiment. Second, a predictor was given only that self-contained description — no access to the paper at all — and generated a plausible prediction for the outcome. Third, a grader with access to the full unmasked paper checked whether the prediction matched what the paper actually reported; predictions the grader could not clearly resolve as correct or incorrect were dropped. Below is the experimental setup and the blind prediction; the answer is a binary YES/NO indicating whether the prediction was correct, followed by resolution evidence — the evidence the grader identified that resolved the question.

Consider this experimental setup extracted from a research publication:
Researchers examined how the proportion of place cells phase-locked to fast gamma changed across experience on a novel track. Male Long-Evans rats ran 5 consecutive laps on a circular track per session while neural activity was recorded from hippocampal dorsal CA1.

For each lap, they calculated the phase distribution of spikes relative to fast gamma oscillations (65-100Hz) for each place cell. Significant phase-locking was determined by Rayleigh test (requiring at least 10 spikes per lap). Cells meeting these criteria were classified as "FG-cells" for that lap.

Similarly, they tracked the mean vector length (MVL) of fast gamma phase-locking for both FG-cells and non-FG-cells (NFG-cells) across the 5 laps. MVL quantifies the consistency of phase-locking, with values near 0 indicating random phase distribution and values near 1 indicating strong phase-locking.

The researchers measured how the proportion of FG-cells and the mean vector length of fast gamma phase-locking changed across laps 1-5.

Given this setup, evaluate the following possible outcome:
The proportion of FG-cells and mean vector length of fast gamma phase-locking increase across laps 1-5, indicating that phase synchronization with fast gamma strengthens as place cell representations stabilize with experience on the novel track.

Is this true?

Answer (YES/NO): NO